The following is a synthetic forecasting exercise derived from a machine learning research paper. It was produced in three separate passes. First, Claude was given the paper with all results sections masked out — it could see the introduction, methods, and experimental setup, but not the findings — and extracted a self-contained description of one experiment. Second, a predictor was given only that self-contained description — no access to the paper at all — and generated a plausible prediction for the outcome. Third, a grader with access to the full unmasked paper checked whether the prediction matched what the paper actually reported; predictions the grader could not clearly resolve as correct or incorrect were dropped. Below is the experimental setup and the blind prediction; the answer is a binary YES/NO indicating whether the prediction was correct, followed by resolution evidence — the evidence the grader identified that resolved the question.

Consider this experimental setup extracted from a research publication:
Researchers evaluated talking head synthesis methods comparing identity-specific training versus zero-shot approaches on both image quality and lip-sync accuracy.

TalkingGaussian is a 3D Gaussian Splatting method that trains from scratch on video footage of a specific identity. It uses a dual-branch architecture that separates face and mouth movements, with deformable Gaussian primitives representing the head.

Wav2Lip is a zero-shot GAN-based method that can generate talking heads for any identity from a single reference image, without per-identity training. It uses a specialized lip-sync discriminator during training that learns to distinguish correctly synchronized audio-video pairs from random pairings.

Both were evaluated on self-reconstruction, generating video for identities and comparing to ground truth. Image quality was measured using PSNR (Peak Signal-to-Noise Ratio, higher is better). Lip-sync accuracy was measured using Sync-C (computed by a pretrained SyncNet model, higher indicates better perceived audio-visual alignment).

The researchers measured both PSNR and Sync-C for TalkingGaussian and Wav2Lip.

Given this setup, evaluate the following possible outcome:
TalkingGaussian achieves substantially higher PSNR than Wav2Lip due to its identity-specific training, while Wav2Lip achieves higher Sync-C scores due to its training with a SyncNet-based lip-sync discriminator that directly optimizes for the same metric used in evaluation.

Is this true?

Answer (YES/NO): YES